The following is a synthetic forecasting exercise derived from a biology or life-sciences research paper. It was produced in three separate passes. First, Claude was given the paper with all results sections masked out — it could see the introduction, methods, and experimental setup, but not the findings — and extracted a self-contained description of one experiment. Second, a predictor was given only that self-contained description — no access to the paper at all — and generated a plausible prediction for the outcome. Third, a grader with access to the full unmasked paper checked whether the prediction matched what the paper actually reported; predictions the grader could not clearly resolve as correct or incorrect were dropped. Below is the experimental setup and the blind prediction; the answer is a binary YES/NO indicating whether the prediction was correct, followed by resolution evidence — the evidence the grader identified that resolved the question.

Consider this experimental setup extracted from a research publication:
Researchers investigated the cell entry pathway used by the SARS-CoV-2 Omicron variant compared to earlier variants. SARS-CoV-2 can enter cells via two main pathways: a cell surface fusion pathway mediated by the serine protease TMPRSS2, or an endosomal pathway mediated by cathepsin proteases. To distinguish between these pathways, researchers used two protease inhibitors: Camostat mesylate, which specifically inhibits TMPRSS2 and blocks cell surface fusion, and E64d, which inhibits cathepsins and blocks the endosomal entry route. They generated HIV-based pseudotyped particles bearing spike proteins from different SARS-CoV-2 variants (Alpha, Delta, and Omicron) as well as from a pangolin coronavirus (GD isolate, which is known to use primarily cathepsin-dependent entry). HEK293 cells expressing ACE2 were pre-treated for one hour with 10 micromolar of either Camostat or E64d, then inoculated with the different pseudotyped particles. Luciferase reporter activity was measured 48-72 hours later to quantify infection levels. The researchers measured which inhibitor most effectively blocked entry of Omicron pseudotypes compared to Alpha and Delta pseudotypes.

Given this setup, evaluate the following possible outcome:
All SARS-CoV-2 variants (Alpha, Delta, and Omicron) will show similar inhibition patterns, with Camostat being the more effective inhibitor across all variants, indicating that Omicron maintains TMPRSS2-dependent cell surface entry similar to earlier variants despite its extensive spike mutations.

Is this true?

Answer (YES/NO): NO